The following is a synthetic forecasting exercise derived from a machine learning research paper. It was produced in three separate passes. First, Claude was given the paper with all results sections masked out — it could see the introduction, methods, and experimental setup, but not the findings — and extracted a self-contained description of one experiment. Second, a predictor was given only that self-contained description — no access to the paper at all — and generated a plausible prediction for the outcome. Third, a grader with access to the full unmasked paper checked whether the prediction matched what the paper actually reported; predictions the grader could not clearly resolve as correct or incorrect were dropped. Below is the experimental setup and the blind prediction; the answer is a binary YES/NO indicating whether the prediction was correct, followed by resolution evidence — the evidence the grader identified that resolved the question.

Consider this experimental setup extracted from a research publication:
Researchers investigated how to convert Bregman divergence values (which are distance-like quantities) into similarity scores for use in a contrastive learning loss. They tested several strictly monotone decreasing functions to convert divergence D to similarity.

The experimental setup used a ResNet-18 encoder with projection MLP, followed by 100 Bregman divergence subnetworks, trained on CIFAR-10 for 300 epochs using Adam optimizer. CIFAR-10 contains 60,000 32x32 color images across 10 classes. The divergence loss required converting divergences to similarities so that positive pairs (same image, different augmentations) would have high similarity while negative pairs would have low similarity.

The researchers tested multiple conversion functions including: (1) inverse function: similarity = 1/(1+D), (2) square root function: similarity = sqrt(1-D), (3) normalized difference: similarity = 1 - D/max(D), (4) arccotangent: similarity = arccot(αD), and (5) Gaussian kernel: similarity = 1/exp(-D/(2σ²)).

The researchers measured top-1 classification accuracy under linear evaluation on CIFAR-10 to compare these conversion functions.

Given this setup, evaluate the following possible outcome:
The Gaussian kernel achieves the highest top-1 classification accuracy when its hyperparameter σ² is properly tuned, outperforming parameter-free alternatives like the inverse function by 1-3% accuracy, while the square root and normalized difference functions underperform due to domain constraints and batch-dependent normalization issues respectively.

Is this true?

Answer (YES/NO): NO